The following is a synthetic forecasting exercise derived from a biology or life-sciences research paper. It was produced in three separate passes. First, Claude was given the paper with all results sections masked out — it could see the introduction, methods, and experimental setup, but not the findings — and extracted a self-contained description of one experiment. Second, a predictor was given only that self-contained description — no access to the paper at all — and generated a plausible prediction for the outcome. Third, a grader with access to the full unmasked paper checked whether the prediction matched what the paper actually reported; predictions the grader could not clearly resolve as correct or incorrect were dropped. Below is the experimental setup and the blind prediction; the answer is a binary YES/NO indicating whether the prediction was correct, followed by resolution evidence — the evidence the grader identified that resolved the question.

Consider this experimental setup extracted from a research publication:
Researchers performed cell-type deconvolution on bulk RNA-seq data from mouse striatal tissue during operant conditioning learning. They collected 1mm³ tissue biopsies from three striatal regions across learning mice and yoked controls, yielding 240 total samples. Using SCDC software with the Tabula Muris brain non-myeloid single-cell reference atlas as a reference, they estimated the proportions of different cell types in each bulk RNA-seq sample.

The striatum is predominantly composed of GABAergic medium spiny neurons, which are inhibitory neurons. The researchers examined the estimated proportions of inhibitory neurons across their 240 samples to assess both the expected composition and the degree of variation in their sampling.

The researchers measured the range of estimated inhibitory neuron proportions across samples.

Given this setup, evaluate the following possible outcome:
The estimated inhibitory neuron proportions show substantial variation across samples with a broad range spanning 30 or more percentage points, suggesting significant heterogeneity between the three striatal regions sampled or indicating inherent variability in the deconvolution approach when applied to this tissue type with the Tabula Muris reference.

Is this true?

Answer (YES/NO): NO